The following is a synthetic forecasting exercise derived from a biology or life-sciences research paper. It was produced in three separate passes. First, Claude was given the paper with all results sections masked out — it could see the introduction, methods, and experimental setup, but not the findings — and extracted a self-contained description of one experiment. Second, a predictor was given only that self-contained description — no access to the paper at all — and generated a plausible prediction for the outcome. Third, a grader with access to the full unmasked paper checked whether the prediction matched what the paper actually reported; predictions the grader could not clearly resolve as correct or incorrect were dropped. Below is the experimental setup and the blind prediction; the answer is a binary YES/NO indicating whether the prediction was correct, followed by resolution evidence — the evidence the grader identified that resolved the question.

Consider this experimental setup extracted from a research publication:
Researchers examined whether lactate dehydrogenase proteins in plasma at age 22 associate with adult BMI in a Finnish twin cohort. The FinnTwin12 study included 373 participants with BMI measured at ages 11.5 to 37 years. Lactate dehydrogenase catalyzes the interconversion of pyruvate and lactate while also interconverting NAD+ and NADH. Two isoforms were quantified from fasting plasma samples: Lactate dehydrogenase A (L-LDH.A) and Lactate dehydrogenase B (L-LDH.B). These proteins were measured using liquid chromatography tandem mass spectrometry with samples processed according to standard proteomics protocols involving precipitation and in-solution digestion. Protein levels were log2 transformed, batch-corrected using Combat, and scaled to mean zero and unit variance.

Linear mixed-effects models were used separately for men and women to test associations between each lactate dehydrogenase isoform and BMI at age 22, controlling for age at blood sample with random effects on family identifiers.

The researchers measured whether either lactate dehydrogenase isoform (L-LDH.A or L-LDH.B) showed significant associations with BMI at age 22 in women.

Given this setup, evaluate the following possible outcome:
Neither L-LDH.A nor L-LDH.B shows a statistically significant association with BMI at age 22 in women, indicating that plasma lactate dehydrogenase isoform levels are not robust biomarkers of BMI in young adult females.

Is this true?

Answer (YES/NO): YES